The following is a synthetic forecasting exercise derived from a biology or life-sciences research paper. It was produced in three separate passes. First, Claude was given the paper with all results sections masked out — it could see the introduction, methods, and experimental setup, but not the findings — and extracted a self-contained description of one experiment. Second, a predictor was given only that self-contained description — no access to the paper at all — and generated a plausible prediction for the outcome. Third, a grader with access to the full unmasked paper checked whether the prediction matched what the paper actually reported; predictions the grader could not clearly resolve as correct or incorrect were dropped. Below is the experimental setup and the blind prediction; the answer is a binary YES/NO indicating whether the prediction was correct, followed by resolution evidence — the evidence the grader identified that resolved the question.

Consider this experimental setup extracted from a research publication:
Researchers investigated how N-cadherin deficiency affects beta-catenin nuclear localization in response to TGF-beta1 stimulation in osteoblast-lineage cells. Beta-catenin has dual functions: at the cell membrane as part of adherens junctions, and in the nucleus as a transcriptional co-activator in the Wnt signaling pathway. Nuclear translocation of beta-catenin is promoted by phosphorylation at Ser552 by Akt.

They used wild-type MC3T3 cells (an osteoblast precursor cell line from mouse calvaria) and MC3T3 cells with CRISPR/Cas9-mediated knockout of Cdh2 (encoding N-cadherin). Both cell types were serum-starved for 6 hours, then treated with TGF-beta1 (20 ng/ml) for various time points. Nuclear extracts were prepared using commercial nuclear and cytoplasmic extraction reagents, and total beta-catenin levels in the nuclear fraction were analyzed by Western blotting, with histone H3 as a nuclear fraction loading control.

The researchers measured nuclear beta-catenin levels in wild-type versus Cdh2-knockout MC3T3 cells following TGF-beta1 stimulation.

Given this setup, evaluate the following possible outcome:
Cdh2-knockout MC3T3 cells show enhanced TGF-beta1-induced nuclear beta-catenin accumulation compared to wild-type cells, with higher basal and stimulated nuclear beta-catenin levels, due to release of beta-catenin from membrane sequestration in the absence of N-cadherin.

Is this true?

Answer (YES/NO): YES